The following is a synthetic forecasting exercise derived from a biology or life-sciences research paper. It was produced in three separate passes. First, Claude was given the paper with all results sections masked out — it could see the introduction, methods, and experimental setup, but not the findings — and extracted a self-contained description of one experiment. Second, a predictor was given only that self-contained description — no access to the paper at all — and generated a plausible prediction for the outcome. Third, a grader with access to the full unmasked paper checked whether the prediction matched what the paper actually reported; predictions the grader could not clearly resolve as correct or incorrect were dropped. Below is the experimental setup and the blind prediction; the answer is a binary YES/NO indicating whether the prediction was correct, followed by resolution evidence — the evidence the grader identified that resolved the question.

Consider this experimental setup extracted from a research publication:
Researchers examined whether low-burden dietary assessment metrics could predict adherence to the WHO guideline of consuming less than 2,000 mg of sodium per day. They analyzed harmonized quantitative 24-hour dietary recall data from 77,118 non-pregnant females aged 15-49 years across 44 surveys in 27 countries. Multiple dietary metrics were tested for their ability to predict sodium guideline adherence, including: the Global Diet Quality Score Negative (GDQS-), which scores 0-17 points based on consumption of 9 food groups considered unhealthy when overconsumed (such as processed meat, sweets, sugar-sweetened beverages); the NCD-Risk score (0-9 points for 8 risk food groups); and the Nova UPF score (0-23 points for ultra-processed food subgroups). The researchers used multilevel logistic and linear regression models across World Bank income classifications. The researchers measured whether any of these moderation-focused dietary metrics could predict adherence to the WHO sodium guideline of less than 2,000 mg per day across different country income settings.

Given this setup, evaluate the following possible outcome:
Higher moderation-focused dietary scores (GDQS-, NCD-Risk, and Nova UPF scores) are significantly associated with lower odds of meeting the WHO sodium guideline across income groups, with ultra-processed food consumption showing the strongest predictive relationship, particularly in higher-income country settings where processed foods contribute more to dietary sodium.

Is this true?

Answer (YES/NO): NO